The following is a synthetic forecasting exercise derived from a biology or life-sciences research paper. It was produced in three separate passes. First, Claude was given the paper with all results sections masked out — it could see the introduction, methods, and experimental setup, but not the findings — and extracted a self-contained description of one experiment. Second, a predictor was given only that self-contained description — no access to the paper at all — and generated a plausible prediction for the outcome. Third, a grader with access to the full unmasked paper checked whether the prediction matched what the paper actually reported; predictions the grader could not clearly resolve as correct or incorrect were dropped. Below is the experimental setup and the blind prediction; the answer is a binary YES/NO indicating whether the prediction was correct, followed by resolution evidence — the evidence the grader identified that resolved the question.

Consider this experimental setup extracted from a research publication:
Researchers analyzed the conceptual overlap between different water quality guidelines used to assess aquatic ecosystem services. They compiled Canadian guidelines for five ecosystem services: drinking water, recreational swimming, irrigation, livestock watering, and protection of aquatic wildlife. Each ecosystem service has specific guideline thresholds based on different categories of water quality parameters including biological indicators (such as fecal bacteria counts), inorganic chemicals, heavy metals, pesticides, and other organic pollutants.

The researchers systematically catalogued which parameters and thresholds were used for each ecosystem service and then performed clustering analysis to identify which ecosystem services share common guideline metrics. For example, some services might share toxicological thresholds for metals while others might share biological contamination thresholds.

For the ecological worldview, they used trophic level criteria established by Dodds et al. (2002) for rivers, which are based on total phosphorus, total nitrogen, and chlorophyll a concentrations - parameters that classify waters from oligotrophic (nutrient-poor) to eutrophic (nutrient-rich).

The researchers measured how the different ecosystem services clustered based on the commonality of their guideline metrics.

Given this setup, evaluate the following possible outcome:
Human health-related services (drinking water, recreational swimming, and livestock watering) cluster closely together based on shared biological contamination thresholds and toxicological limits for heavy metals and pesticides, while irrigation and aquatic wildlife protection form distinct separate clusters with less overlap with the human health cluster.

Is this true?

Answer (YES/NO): NO